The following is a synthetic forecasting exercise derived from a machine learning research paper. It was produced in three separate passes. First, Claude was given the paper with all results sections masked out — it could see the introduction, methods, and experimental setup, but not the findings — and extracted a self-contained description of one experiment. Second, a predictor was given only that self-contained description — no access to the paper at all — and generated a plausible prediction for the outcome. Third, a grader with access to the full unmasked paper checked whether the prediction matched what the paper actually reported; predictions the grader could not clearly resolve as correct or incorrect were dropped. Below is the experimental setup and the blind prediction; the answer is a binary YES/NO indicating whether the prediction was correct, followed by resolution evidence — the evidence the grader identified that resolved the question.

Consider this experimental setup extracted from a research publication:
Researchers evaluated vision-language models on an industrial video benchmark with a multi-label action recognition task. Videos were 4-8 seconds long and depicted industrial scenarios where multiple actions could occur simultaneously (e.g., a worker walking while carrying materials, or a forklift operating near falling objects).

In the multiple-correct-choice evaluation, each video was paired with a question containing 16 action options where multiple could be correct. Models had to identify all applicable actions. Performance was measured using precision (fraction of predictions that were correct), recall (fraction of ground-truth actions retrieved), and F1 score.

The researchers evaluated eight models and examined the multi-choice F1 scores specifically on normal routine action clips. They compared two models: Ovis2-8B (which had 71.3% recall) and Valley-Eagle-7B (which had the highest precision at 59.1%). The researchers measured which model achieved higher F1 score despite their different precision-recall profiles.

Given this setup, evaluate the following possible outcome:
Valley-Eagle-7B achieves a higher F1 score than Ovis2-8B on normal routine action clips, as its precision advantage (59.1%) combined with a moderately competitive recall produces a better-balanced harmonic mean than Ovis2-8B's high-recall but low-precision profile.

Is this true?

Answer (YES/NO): NO